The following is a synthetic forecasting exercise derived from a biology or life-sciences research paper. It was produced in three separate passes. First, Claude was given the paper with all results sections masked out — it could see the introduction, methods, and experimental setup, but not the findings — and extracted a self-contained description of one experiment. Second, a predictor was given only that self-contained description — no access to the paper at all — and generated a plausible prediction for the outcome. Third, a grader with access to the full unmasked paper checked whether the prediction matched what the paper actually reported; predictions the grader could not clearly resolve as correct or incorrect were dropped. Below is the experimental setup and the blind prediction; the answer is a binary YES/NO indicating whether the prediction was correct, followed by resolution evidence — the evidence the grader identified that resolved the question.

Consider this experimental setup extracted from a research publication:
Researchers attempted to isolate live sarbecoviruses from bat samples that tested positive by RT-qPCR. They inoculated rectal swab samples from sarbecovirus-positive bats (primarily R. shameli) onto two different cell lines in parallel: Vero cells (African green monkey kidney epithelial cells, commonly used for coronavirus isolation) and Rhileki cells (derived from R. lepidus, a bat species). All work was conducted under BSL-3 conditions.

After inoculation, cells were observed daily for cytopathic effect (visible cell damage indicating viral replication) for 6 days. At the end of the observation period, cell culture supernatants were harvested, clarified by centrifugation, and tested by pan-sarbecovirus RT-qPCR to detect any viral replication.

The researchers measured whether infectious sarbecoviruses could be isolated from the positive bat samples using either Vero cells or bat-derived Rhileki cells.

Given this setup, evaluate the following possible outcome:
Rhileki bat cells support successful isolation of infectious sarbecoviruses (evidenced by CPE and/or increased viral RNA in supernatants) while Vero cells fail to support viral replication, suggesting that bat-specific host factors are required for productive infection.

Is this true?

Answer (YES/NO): NO